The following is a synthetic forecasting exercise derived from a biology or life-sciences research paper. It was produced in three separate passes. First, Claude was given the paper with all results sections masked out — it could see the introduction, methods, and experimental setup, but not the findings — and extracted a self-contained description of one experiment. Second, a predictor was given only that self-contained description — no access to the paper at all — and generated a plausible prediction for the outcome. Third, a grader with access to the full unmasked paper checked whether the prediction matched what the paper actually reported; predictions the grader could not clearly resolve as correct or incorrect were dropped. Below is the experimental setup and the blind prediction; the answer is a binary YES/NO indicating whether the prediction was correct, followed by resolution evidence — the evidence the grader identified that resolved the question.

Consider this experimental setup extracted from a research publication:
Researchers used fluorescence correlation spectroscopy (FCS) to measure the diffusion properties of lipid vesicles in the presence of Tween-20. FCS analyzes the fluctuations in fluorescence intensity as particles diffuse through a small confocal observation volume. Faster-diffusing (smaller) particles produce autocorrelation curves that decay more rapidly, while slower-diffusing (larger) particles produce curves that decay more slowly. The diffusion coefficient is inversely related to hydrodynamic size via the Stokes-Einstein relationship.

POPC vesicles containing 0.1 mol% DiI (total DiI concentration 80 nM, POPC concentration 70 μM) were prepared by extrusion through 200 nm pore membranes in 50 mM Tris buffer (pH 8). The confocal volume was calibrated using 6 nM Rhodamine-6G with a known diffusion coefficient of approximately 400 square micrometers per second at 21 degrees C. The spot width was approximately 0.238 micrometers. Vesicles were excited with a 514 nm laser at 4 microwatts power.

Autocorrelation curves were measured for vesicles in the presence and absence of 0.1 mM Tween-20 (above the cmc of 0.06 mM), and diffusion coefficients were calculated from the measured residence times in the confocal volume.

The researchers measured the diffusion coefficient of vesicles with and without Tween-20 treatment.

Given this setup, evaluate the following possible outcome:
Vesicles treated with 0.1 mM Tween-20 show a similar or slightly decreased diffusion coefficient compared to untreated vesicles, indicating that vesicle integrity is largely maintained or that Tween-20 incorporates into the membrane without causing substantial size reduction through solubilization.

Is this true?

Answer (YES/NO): YES